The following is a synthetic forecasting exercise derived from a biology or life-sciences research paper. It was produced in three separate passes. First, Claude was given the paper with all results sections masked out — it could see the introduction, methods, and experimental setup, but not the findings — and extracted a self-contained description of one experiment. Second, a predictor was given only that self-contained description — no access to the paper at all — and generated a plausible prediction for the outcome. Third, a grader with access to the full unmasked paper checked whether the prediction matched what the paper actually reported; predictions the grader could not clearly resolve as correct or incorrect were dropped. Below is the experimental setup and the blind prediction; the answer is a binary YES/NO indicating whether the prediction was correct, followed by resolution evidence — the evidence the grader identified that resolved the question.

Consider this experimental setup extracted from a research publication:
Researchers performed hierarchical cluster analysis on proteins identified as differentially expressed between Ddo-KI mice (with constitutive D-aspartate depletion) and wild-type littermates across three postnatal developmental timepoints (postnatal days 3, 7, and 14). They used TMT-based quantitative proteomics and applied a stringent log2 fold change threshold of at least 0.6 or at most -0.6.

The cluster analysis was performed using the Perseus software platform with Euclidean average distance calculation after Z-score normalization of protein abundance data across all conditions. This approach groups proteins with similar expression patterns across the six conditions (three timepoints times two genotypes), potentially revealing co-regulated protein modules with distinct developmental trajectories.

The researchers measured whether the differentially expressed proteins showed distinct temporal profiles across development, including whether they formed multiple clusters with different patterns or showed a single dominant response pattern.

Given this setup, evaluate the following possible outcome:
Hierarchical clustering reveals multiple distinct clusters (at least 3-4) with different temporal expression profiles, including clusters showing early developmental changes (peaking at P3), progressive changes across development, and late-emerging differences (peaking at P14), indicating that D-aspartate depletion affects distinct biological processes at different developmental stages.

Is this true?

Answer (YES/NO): NO